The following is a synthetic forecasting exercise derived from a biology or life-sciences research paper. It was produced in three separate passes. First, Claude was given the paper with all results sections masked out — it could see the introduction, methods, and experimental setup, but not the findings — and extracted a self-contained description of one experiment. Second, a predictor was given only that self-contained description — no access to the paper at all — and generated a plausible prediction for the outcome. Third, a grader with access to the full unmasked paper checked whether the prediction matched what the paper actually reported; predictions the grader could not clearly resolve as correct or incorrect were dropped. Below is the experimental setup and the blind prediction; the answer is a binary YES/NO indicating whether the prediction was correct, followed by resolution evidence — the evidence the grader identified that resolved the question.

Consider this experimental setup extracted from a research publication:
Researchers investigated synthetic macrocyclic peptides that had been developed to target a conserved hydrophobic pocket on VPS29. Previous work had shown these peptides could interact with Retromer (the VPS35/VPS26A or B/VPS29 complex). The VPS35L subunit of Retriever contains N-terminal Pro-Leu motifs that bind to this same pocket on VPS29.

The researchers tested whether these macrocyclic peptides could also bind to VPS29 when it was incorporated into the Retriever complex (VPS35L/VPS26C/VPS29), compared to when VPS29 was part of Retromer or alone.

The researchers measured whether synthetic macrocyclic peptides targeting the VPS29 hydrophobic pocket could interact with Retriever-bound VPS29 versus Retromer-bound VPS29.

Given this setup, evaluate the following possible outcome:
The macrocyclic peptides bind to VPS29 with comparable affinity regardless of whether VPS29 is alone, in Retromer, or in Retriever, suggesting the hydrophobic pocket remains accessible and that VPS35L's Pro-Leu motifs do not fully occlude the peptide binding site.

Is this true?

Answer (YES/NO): NO